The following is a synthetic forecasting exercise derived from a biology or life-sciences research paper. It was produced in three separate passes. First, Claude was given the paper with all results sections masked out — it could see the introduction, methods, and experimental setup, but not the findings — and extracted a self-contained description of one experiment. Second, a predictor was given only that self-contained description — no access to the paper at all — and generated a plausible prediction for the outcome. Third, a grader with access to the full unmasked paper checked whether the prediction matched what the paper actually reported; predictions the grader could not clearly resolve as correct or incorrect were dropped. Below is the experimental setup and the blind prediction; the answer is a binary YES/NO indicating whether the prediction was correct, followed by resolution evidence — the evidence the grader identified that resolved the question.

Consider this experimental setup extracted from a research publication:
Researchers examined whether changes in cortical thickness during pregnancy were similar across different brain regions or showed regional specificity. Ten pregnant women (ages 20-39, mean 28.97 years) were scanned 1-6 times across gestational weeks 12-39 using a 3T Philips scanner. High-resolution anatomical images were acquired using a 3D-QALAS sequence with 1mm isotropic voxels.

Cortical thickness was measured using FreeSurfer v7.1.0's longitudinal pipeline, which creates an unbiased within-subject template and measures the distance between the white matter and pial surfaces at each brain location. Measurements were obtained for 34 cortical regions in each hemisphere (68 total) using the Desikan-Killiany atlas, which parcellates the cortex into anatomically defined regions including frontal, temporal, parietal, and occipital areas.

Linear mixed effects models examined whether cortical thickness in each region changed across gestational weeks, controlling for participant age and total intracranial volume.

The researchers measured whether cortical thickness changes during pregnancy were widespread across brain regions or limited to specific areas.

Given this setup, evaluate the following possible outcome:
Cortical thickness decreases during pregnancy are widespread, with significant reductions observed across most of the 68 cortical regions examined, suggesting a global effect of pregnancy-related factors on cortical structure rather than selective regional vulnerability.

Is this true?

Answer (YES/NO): NO